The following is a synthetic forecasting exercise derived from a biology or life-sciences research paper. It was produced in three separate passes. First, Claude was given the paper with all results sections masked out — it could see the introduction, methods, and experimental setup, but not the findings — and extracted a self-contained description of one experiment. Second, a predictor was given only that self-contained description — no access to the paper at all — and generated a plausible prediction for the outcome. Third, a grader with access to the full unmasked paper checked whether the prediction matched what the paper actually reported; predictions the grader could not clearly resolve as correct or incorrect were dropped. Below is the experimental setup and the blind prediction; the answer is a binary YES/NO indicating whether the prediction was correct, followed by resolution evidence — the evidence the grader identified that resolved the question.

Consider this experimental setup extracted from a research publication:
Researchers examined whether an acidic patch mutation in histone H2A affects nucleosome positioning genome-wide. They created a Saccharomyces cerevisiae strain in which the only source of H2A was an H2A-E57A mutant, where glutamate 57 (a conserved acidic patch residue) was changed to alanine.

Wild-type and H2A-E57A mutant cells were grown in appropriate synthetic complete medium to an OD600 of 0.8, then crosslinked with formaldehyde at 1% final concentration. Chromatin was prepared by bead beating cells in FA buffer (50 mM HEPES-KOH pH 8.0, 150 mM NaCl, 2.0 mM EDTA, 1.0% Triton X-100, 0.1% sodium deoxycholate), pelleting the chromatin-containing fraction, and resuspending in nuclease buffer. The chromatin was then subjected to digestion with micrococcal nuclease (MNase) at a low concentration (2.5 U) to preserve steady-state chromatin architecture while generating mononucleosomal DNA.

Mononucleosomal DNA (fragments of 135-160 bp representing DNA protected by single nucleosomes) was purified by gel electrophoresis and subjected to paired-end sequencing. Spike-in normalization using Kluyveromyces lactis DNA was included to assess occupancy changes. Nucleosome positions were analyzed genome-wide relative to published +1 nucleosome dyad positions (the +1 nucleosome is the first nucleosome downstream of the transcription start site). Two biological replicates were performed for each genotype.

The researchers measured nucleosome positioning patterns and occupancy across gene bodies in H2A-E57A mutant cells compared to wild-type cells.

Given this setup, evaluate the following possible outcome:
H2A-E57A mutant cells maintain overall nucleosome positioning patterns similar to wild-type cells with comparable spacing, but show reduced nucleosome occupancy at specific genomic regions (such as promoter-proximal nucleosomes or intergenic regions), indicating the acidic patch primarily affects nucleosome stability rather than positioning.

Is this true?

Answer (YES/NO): NO